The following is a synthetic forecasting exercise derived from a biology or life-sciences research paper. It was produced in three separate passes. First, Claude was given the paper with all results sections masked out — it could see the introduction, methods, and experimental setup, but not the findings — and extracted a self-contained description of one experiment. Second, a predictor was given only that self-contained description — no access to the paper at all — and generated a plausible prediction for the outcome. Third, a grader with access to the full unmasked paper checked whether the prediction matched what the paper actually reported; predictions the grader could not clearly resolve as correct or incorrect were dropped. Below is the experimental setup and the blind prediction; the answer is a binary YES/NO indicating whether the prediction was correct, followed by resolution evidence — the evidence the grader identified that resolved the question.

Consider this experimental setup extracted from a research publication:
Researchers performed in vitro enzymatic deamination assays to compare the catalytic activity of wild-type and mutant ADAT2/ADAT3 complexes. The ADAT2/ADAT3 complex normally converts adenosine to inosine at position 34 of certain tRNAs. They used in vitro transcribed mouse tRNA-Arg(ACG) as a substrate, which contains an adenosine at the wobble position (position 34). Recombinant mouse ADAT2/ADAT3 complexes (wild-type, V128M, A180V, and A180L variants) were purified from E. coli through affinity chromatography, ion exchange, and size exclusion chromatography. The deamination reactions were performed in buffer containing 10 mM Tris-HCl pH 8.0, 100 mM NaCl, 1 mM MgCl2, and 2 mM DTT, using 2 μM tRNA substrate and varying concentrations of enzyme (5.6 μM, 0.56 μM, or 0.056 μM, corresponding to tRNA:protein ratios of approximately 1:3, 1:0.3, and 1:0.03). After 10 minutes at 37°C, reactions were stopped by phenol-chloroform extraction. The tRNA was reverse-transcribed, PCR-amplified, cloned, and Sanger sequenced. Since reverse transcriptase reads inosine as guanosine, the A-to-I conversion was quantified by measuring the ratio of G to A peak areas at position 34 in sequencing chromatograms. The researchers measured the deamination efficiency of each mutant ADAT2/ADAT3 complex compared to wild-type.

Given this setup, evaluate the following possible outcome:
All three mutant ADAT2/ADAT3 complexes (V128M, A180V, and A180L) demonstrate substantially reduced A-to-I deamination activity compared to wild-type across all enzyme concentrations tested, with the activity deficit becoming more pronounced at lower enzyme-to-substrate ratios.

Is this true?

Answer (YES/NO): NO